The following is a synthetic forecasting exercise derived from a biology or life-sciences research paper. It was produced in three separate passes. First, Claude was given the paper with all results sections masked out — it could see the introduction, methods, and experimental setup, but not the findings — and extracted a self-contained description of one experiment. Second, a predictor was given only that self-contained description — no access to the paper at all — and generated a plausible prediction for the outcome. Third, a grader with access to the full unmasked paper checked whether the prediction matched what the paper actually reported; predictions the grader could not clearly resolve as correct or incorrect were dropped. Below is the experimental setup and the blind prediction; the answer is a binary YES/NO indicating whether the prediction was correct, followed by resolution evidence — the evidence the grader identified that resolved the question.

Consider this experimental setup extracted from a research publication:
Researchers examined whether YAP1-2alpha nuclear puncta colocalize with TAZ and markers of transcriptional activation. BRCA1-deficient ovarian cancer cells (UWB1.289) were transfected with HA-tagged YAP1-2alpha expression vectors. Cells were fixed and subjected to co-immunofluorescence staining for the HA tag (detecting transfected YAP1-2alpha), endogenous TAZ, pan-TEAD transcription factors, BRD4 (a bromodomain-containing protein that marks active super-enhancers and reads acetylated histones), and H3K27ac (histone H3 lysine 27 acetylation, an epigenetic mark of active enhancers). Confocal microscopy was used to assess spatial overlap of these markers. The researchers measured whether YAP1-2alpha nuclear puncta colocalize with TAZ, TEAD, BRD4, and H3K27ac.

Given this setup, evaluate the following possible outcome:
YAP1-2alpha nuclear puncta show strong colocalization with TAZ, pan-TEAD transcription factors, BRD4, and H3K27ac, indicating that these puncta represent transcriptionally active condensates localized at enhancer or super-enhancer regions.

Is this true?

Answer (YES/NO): YES